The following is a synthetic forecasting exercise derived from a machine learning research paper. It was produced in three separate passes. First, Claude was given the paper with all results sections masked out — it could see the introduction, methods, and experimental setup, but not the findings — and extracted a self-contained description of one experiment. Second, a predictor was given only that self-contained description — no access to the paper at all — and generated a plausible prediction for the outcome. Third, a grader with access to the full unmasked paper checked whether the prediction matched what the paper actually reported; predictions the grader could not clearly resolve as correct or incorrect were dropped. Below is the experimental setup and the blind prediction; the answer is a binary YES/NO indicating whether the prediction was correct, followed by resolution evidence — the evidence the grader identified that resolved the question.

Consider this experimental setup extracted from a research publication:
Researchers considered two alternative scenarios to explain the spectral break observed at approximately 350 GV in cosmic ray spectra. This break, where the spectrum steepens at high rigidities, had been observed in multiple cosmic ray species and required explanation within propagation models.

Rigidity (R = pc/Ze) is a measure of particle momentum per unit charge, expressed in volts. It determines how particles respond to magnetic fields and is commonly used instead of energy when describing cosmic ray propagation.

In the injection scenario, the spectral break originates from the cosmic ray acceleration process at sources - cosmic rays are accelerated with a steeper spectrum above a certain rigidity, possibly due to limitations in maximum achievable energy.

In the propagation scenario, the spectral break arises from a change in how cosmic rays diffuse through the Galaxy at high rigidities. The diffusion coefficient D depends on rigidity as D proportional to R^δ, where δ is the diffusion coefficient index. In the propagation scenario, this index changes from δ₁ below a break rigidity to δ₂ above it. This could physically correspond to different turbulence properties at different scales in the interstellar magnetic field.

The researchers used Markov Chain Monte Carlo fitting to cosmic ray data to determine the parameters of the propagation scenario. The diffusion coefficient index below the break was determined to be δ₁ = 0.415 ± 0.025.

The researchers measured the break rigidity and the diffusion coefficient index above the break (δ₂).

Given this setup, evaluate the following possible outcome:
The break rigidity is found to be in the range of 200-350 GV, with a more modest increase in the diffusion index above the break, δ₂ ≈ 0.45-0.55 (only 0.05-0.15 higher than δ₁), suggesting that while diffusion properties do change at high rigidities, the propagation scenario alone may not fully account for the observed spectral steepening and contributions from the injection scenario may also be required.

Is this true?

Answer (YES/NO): NO